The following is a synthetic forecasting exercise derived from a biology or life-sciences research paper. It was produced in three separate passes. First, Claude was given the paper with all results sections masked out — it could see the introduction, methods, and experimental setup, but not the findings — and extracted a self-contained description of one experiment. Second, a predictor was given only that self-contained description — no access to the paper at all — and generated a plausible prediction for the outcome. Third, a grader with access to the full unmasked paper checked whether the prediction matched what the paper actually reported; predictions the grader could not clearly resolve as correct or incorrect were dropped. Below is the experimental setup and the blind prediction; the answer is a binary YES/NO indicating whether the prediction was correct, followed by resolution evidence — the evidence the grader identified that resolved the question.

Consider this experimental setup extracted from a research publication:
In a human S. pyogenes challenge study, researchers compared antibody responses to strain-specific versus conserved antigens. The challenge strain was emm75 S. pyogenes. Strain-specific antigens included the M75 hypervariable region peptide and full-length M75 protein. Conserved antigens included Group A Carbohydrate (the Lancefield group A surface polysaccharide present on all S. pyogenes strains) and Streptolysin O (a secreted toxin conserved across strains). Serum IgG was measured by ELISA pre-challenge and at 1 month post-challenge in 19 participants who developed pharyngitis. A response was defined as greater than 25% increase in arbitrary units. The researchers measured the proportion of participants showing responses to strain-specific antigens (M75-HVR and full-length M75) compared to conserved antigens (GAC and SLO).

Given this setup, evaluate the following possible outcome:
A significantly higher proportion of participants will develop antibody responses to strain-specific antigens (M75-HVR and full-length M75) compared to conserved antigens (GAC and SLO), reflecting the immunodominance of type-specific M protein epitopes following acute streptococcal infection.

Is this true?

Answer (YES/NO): NO